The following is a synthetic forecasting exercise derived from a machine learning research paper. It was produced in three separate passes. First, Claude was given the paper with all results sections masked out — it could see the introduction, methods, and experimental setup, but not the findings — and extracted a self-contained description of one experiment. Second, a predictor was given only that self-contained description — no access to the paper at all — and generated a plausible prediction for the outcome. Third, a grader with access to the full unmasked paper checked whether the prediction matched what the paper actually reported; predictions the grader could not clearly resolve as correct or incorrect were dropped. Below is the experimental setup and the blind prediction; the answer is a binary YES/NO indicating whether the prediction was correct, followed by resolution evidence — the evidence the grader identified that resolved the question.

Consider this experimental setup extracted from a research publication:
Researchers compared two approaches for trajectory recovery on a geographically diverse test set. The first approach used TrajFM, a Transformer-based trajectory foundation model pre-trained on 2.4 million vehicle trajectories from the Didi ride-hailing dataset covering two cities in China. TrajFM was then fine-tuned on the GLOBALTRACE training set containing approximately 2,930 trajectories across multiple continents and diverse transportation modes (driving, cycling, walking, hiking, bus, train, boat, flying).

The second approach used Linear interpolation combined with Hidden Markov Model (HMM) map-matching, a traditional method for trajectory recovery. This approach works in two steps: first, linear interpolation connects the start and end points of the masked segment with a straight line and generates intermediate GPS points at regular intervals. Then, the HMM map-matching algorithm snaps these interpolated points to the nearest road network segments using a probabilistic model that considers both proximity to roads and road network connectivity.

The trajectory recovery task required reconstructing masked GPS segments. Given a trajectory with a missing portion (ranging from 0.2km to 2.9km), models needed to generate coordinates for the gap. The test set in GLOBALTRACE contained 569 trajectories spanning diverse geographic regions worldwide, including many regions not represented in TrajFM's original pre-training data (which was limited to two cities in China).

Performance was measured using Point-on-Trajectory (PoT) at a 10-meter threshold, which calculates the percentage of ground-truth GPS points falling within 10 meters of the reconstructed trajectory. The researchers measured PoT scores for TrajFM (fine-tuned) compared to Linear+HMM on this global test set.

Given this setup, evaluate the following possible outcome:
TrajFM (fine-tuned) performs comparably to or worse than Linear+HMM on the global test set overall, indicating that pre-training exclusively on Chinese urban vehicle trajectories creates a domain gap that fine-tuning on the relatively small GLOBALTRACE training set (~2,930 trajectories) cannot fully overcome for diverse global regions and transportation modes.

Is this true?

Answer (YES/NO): YES